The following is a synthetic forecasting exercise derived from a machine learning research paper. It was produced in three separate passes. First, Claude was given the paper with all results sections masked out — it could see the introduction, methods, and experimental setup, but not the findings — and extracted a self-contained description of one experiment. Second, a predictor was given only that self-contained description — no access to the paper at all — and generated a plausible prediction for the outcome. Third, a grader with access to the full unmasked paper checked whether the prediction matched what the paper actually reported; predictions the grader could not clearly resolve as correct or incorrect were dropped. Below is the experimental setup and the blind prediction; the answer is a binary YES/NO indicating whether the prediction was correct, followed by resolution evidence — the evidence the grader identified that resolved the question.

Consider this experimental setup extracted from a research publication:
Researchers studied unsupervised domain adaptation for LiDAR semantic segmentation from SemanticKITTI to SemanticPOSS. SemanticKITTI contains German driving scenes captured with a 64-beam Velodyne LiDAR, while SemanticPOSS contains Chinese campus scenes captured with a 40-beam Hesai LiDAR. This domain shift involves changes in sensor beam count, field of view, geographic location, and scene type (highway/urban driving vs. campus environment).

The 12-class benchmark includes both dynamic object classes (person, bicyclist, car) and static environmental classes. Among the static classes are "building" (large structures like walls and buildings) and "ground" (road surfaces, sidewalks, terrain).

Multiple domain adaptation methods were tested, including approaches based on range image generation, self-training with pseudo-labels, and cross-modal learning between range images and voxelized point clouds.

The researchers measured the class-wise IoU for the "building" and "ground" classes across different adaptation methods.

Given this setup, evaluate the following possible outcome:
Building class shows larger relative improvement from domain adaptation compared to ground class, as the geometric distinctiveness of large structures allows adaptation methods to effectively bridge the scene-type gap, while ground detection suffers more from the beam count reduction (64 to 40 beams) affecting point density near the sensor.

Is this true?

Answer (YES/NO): NO